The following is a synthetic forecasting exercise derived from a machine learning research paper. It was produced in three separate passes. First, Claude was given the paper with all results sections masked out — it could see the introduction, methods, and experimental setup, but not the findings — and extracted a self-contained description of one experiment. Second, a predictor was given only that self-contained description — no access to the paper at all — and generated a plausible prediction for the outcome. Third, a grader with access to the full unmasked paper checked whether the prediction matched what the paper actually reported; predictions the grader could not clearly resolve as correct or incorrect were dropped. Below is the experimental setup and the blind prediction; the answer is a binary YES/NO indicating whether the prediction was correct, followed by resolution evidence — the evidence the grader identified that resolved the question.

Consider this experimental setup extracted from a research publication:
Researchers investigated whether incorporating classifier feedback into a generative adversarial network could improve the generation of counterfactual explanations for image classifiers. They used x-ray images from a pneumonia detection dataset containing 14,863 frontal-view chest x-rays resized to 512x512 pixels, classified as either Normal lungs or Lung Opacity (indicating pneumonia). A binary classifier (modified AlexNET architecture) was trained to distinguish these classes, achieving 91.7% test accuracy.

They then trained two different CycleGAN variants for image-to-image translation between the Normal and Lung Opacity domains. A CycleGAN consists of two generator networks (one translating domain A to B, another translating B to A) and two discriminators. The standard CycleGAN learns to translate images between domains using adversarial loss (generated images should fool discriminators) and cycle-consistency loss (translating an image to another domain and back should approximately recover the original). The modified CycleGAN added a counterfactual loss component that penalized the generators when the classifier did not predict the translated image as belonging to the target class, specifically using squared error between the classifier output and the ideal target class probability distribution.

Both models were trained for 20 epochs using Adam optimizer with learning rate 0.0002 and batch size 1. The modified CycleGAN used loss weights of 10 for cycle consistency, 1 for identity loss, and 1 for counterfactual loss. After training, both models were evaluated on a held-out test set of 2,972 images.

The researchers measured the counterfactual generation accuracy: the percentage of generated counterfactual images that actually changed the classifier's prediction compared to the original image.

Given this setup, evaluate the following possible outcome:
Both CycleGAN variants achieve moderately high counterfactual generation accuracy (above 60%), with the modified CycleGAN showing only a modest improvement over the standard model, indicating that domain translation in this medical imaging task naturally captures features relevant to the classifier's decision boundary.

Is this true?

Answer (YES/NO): NO